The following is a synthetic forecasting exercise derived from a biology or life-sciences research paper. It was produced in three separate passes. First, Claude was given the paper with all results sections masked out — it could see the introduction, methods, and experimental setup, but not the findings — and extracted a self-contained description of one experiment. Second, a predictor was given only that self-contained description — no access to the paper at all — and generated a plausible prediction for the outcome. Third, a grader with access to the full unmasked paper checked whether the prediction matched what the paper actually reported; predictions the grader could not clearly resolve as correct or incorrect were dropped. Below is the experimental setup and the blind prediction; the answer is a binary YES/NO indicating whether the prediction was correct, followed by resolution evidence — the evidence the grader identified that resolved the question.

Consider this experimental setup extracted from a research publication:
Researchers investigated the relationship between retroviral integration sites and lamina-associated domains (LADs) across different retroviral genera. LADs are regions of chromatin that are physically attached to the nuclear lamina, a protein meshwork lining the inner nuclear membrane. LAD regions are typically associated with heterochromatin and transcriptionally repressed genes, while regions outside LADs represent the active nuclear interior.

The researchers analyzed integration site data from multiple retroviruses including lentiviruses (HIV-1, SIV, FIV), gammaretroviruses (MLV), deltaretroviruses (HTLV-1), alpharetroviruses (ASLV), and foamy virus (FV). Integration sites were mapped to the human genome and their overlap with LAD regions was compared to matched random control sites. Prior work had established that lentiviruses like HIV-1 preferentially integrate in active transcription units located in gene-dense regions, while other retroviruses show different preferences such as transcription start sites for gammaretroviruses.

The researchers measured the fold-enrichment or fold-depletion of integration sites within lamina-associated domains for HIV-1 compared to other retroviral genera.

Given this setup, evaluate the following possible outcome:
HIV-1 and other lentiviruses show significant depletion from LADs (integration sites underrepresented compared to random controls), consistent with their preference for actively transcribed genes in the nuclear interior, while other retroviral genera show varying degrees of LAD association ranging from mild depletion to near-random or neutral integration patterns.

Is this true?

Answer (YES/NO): NO